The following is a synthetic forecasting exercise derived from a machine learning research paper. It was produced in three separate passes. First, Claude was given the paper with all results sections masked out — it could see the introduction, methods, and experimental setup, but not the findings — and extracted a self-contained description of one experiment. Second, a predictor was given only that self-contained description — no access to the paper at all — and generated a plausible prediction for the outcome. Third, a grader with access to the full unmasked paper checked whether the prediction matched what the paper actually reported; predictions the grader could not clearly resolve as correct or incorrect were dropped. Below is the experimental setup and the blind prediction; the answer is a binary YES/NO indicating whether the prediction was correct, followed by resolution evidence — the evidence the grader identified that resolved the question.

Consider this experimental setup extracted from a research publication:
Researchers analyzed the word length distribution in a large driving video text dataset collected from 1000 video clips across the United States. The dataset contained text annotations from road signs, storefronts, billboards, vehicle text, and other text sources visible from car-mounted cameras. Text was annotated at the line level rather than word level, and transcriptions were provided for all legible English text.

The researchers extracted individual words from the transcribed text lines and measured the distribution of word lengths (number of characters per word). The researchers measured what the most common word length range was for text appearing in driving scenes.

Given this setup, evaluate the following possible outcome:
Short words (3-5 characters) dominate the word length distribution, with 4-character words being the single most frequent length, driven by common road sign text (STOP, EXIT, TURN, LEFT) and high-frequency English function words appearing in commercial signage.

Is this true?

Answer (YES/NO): NO